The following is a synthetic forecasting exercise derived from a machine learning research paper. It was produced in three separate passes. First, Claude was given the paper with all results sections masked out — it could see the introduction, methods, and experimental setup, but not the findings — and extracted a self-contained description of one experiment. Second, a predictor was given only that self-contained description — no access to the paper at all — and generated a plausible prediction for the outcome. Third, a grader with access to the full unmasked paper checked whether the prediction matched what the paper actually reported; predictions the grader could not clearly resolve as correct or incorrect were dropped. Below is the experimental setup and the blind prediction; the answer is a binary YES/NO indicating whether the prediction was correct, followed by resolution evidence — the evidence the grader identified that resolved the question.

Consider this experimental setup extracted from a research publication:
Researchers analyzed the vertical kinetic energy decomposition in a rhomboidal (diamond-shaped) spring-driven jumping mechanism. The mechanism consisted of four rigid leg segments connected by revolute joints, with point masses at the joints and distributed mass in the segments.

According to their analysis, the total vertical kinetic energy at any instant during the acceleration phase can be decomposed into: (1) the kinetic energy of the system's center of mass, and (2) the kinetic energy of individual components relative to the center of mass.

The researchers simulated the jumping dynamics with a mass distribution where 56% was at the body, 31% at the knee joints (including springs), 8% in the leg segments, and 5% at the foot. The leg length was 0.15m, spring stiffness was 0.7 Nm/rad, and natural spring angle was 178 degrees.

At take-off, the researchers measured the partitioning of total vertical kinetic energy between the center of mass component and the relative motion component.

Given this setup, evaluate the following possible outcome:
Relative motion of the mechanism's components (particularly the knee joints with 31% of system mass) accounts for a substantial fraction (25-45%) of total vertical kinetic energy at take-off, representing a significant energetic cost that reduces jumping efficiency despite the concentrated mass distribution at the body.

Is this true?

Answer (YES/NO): NO